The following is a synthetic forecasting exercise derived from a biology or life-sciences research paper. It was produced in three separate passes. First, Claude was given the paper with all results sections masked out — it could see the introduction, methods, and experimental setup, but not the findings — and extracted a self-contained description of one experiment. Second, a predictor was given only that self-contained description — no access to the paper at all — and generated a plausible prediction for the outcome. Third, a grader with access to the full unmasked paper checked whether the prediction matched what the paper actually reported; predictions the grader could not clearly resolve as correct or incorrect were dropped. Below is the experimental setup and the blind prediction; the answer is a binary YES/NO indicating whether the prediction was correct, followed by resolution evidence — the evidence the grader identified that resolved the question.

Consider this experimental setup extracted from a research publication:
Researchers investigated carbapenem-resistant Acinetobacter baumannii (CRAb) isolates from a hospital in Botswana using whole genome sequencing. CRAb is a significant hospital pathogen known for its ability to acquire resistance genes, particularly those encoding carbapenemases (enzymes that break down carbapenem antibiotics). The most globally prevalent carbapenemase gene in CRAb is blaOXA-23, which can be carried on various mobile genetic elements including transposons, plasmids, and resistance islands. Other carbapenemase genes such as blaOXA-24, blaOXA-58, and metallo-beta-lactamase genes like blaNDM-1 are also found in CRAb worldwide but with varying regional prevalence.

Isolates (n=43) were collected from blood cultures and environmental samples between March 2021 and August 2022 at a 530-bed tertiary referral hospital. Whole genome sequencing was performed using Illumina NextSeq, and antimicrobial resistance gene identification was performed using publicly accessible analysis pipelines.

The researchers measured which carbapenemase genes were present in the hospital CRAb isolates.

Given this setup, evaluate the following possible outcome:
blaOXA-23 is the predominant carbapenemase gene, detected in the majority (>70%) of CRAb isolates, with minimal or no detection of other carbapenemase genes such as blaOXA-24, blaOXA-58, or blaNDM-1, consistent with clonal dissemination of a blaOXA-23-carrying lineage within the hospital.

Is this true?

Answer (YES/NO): NO